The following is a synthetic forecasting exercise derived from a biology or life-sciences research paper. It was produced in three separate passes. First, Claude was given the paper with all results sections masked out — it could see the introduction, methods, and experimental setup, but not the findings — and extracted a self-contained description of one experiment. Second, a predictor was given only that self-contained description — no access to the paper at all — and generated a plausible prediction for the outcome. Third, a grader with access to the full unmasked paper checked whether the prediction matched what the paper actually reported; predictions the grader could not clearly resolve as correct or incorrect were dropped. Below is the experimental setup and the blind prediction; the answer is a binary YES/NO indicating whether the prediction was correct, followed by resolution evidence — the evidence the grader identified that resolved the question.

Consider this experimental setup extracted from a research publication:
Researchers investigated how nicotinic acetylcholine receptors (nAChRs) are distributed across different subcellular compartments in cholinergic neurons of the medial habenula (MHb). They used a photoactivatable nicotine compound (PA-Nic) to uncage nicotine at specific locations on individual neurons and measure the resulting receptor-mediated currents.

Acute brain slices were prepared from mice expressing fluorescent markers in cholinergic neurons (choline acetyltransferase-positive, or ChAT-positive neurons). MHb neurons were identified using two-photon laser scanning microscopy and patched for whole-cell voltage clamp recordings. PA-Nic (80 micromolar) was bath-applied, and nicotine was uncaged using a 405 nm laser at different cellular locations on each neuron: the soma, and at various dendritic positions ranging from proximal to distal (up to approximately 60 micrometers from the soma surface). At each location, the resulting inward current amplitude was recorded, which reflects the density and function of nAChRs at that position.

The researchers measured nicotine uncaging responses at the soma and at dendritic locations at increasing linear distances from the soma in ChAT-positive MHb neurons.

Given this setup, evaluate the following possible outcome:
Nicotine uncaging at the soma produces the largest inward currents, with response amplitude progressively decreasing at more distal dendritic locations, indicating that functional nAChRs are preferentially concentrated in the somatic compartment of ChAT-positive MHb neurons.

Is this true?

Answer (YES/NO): YES